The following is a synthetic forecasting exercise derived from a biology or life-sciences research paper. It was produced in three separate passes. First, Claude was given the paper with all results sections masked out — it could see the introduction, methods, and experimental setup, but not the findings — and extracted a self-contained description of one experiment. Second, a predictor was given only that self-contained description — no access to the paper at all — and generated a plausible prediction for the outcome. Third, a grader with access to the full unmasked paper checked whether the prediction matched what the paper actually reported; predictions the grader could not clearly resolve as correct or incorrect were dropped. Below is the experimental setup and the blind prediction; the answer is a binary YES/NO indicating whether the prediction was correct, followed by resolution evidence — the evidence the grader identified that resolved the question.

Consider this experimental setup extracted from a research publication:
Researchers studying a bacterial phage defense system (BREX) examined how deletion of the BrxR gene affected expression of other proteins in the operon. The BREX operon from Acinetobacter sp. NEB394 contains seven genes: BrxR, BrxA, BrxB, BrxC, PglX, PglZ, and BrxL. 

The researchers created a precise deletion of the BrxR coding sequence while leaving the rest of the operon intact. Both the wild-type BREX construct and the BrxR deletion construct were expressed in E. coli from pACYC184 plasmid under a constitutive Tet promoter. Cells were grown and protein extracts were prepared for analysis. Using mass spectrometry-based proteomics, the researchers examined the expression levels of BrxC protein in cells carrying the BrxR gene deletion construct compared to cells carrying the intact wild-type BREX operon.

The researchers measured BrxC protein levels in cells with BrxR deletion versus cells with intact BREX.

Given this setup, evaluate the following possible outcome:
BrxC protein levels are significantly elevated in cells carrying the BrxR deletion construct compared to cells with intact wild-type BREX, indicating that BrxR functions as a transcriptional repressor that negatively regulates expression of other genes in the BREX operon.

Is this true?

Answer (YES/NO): YES